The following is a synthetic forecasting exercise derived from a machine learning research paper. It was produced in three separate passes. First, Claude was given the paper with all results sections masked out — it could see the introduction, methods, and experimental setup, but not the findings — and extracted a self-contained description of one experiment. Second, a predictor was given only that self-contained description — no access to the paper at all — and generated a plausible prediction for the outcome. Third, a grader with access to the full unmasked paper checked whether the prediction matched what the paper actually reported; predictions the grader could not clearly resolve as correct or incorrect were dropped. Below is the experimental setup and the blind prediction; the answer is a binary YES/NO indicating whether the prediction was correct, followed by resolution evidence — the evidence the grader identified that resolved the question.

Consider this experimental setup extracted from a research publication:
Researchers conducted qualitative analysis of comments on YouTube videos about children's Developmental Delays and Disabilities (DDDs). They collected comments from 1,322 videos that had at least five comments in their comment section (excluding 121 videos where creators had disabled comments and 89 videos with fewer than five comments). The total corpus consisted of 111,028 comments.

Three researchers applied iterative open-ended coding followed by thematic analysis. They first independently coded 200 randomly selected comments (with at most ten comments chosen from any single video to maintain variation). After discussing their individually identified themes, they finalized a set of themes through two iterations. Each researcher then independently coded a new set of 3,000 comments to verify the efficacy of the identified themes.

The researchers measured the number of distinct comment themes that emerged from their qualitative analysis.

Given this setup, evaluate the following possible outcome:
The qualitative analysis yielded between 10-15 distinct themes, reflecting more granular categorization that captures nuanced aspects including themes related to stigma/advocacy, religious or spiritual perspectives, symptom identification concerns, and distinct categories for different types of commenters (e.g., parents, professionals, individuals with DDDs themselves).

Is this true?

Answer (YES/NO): NO